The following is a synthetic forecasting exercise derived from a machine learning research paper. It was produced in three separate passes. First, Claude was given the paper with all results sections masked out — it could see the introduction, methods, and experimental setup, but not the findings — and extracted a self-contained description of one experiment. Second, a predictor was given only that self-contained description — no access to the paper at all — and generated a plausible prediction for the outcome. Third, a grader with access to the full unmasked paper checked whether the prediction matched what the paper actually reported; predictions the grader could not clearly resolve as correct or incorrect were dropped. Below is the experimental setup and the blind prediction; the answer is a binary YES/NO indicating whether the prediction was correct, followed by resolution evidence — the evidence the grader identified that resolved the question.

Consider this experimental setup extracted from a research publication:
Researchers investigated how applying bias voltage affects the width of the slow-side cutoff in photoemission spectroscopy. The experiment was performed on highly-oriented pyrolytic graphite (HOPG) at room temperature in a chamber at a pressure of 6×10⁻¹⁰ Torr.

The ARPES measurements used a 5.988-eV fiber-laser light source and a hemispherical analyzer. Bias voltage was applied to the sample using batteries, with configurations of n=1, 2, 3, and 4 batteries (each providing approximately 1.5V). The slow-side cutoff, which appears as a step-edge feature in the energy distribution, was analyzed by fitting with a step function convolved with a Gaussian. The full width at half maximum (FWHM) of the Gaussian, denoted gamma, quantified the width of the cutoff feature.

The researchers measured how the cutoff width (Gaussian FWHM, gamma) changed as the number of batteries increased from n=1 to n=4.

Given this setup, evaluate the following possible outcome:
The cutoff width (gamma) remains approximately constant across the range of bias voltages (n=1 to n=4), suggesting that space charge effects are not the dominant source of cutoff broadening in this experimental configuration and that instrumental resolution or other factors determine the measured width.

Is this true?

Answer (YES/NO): NO